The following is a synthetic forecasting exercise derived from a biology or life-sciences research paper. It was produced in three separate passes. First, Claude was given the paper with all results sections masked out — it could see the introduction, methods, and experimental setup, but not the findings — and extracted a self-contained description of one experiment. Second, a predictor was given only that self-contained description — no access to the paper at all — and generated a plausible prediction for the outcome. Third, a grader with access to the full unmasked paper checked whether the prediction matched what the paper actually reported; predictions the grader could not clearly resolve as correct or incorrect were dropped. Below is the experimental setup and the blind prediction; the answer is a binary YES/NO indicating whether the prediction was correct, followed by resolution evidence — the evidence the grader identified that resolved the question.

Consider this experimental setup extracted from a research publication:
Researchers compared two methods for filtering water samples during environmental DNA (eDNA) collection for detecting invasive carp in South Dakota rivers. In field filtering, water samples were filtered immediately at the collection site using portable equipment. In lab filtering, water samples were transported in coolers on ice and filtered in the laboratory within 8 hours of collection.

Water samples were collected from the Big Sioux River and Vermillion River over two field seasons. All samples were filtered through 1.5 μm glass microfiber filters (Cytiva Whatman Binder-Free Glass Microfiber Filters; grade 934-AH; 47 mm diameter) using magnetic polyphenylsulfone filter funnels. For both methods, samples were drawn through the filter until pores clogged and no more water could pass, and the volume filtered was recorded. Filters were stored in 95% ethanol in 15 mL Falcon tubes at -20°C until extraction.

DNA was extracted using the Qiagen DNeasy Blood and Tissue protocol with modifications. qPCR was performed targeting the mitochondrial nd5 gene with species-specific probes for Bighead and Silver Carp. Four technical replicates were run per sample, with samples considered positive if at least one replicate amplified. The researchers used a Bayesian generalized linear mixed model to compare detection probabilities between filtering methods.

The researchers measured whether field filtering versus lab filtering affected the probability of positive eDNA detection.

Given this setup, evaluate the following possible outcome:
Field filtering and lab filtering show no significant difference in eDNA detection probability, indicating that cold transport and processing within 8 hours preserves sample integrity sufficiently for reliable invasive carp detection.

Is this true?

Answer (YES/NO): YES